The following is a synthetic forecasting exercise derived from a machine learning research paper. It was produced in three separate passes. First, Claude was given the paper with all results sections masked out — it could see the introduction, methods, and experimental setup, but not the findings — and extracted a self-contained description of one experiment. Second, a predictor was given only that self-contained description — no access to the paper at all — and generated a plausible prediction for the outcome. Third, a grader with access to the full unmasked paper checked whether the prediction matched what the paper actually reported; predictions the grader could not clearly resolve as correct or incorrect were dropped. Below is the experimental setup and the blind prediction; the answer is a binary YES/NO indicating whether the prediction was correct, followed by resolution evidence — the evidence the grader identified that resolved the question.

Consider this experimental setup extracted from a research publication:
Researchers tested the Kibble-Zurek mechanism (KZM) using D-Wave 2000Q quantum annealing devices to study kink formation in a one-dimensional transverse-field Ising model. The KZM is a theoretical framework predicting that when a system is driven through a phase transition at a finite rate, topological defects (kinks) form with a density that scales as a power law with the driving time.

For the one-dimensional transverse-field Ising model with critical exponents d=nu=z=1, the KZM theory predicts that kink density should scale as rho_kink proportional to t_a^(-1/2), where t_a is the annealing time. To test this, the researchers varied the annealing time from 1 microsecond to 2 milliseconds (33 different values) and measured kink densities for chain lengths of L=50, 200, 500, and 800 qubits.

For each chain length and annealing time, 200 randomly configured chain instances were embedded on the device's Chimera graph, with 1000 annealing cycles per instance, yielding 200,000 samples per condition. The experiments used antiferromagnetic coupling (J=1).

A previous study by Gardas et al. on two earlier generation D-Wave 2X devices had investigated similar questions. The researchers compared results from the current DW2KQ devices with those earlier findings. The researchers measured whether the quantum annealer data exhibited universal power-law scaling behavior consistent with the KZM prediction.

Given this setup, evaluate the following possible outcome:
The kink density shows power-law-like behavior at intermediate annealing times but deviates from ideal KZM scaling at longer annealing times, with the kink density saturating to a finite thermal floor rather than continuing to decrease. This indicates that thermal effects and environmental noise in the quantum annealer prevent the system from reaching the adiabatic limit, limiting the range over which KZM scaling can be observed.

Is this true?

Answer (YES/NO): NO